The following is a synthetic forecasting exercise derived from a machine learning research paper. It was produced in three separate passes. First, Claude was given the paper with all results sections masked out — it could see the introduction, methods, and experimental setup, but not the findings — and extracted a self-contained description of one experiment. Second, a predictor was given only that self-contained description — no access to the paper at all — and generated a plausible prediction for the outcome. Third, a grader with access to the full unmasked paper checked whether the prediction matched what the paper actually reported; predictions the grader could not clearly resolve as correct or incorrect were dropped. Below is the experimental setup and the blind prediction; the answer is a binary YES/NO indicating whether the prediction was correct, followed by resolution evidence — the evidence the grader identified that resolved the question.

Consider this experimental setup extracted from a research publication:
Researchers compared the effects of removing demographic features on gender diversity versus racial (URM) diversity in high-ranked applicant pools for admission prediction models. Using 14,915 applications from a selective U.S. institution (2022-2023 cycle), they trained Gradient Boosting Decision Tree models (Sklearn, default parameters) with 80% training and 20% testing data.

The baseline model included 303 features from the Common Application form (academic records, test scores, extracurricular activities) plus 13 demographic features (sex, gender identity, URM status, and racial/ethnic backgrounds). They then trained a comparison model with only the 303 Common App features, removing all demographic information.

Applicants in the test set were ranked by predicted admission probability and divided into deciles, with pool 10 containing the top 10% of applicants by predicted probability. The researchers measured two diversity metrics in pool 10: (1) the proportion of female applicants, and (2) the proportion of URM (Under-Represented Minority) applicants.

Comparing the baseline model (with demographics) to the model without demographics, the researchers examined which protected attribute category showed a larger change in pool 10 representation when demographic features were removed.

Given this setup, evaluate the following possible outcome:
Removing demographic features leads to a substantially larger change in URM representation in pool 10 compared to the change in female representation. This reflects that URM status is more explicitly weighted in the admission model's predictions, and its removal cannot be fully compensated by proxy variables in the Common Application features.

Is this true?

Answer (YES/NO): YES